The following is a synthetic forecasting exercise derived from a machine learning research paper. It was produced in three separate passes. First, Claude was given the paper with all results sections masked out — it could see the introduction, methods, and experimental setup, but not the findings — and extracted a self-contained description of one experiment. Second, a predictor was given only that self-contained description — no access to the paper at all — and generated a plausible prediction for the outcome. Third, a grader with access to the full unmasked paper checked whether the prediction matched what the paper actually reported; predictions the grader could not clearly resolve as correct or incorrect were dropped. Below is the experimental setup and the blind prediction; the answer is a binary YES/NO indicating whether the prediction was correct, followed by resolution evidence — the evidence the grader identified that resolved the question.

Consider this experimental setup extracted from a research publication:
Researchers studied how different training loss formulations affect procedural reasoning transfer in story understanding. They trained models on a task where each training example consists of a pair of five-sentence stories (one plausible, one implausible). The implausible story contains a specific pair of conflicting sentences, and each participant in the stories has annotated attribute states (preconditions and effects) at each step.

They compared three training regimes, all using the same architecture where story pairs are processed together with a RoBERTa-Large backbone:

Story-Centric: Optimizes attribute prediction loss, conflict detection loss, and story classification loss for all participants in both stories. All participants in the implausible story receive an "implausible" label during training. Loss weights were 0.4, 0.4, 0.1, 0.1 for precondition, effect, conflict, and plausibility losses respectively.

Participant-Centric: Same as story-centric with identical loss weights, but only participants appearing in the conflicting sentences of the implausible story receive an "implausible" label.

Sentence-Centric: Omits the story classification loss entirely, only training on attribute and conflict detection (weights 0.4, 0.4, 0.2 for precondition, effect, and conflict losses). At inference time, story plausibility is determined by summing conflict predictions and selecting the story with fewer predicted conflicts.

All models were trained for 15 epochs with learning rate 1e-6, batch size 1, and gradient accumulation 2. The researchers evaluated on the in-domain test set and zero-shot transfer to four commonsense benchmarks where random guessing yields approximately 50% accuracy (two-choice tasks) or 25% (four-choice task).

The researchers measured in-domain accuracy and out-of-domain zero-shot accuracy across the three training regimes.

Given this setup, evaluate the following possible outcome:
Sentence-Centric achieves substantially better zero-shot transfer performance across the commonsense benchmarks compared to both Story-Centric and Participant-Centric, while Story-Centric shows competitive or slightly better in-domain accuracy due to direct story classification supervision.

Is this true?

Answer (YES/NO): NO